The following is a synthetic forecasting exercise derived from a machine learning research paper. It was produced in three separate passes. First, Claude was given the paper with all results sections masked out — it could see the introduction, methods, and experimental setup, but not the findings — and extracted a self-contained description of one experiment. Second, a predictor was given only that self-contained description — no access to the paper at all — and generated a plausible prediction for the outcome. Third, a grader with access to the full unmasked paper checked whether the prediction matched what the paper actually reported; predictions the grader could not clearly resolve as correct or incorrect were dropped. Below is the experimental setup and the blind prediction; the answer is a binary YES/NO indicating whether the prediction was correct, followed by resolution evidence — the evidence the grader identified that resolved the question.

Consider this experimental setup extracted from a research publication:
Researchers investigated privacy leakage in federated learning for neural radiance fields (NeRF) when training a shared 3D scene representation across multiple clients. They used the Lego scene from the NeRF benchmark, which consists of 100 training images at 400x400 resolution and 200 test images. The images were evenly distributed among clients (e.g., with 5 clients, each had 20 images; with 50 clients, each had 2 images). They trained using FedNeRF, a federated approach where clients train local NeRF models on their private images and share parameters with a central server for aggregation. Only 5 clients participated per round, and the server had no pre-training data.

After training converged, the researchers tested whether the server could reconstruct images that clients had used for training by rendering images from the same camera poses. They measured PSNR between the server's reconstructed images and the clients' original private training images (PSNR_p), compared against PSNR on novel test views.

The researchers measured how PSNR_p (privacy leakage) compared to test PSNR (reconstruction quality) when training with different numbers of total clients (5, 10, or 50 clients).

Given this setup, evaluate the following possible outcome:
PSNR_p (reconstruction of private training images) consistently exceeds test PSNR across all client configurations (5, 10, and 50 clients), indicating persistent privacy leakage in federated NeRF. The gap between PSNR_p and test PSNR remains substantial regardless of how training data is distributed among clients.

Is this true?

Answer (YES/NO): NO